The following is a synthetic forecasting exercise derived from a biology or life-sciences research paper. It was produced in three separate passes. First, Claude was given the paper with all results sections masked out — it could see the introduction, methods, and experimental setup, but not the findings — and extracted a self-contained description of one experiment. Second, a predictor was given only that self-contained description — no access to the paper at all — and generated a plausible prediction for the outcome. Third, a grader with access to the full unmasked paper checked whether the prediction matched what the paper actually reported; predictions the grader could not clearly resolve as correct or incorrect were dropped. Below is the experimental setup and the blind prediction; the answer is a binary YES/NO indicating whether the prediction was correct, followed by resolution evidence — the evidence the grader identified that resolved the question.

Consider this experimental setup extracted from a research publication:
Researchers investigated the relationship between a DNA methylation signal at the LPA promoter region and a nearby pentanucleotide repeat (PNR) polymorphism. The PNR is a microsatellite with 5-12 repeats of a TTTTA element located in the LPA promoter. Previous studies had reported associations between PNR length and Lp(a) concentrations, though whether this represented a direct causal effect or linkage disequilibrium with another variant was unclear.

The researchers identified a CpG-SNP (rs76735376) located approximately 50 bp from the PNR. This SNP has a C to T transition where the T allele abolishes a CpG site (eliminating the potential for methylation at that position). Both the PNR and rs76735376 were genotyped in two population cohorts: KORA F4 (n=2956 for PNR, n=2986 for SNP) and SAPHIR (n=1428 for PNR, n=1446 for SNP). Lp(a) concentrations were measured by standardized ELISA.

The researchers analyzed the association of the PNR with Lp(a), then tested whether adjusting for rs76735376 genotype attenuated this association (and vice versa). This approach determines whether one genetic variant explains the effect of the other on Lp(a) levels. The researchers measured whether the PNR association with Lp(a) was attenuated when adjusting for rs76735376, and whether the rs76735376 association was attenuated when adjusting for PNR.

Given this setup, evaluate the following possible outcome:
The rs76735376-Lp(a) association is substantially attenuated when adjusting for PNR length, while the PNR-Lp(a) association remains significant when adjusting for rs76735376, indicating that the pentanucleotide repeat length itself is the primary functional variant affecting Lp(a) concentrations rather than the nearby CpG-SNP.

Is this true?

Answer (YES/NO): NO